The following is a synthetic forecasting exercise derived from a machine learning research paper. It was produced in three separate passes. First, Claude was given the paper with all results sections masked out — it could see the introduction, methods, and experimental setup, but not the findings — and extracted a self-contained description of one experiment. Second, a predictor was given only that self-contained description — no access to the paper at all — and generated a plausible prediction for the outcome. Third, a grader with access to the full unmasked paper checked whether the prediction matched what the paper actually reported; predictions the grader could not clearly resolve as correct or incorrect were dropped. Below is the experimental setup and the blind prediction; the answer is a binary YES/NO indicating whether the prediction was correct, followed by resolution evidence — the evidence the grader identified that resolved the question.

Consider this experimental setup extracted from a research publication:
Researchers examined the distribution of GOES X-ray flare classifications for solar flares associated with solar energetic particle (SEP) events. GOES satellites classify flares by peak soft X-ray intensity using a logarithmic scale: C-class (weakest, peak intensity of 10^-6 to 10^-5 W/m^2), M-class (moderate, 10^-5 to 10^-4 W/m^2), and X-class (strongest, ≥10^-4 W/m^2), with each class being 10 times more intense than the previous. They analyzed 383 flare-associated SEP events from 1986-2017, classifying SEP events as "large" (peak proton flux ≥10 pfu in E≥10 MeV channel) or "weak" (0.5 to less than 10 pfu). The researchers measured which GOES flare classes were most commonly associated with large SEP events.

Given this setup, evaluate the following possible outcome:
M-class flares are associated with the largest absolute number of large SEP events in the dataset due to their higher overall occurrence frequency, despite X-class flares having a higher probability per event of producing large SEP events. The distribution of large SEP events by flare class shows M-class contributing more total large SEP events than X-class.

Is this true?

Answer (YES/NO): YES